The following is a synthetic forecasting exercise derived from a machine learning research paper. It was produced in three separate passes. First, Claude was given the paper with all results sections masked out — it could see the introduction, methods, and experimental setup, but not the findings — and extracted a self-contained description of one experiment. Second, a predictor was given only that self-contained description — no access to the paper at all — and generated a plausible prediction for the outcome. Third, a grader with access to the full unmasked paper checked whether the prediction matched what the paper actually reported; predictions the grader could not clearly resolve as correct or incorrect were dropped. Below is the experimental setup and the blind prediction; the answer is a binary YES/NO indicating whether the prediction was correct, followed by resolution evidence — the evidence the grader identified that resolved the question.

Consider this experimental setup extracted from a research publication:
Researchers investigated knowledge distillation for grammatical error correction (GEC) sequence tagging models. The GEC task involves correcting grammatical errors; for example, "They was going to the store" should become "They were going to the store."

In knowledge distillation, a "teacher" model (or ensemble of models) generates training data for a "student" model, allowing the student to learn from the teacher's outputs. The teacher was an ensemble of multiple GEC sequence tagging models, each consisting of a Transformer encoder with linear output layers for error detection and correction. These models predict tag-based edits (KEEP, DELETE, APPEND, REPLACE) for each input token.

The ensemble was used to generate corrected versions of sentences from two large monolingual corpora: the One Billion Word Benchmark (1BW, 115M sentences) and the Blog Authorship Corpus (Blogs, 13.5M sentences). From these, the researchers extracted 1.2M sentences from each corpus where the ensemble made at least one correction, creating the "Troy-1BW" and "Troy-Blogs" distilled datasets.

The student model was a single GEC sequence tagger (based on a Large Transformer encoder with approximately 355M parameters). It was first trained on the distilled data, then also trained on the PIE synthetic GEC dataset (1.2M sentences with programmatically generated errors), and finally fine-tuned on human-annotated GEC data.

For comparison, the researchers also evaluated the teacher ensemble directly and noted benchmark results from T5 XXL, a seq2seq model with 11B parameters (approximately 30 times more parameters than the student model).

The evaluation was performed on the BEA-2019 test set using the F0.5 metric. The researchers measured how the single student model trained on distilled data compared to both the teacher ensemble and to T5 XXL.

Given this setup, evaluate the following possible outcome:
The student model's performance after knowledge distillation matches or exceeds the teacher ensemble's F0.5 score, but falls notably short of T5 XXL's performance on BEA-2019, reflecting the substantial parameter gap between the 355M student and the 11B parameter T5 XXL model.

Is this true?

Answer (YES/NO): NO